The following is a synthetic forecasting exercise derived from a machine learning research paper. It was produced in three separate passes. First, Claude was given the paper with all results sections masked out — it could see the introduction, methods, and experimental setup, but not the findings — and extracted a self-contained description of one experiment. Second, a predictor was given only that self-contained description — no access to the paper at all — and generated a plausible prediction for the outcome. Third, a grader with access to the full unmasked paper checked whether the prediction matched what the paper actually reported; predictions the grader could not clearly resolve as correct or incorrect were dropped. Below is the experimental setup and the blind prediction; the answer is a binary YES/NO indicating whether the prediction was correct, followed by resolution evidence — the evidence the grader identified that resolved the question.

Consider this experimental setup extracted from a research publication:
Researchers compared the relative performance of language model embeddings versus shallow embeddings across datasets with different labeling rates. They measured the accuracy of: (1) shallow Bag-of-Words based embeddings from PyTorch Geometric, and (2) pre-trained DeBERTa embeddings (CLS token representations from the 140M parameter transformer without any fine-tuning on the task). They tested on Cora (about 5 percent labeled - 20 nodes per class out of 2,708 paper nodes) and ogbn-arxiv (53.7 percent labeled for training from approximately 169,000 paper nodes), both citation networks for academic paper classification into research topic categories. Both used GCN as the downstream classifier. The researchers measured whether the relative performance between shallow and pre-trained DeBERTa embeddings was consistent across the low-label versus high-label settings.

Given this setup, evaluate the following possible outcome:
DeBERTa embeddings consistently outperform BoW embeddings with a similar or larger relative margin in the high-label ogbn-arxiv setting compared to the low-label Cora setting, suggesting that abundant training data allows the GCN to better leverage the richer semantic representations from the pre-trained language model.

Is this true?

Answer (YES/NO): NO